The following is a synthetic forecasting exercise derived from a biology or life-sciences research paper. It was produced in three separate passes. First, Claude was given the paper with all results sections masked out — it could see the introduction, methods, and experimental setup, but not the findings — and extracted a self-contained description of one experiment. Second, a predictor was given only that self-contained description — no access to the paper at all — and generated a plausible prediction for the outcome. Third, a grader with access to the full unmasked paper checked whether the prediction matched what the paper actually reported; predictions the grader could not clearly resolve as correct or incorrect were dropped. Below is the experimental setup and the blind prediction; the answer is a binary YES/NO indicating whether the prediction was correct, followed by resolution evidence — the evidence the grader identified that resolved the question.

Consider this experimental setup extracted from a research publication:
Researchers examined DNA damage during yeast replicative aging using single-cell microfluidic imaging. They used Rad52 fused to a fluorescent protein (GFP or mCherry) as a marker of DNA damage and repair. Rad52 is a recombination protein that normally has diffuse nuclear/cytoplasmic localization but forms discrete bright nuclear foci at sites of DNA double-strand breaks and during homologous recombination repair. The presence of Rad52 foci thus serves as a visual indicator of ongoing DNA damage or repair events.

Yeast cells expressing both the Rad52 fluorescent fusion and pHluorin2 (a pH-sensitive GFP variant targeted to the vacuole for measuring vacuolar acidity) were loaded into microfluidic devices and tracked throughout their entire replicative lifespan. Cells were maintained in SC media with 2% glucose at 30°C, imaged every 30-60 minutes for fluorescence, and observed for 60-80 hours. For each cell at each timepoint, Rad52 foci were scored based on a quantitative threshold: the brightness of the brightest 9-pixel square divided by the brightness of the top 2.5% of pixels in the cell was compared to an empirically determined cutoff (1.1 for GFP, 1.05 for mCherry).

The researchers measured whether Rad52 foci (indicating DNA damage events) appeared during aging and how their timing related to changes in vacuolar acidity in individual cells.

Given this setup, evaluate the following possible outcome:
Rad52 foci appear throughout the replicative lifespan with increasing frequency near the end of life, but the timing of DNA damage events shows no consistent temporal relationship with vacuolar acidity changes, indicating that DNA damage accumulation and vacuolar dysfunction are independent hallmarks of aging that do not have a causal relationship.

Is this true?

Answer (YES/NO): NO